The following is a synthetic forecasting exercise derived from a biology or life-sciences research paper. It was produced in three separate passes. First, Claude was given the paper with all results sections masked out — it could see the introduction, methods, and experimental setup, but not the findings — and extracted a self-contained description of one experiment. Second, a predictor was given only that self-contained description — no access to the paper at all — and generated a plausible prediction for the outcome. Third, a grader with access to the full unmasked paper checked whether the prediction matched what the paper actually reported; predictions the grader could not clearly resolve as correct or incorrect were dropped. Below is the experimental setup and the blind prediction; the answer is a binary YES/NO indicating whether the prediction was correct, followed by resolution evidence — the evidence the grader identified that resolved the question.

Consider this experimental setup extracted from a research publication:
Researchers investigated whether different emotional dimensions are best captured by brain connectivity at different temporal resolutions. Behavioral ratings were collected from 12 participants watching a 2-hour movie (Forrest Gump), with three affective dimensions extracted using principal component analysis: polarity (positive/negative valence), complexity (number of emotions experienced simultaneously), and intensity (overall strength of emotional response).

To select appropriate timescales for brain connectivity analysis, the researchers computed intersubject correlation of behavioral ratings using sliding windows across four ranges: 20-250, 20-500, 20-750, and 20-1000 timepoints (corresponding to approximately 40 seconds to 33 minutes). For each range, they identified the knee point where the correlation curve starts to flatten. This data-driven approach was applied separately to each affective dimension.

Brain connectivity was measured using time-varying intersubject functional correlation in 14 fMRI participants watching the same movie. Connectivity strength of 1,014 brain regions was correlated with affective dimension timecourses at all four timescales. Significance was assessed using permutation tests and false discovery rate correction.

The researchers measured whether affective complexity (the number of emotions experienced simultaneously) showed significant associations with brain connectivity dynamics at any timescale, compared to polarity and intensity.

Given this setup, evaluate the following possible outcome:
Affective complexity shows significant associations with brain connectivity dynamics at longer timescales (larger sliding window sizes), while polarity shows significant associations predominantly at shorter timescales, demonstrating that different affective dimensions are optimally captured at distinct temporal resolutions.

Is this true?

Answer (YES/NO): NO